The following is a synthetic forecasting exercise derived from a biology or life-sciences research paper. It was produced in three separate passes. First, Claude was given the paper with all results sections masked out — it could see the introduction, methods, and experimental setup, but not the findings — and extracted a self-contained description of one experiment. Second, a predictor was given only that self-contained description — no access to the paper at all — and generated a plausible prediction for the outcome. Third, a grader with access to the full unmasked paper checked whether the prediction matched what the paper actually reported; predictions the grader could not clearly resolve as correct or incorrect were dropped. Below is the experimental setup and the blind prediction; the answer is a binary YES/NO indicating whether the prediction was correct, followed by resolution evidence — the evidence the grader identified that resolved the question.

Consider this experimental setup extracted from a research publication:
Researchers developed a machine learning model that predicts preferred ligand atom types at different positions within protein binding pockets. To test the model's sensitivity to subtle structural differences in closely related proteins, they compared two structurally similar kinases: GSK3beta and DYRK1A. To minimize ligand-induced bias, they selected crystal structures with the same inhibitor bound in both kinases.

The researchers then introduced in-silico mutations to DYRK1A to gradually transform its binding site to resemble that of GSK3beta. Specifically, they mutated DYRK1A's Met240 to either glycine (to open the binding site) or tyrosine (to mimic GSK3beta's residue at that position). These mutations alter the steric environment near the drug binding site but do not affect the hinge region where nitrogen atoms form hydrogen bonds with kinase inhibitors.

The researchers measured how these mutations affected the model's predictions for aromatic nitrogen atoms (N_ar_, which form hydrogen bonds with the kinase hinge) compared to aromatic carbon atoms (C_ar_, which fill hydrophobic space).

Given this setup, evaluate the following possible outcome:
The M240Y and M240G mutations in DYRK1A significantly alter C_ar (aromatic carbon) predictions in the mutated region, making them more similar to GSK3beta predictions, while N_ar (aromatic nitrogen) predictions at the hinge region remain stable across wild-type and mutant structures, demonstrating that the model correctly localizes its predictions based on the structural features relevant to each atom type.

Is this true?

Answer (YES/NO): YES